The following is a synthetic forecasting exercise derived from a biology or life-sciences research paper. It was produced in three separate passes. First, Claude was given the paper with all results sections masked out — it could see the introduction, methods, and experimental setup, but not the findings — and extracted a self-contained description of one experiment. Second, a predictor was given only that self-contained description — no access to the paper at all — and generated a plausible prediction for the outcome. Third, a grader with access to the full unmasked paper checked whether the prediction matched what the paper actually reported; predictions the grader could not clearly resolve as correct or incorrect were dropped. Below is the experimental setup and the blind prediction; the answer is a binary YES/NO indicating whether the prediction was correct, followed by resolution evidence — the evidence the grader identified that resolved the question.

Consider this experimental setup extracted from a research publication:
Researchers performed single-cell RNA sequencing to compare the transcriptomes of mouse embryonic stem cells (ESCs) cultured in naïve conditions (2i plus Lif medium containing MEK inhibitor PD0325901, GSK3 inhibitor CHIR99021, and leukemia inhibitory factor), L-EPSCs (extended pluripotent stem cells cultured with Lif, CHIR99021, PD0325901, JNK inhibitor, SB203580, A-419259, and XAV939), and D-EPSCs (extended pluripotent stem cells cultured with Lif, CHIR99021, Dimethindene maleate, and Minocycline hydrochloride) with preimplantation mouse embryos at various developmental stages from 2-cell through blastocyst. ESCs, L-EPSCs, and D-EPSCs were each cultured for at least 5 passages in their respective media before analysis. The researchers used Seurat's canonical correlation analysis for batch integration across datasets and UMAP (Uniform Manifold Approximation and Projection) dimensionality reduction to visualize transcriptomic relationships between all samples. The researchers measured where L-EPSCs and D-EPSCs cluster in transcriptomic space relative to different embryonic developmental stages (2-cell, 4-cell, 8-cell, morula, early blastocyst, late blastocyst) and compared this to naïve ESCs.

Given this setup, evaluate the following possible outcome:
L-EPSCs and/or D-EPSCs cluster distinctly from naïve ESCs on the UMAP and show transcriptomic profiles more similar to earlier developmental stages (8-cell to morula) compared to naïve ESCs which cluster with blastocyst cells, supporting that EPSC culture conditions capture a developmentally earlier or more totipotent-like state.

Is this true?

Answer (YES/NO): NO